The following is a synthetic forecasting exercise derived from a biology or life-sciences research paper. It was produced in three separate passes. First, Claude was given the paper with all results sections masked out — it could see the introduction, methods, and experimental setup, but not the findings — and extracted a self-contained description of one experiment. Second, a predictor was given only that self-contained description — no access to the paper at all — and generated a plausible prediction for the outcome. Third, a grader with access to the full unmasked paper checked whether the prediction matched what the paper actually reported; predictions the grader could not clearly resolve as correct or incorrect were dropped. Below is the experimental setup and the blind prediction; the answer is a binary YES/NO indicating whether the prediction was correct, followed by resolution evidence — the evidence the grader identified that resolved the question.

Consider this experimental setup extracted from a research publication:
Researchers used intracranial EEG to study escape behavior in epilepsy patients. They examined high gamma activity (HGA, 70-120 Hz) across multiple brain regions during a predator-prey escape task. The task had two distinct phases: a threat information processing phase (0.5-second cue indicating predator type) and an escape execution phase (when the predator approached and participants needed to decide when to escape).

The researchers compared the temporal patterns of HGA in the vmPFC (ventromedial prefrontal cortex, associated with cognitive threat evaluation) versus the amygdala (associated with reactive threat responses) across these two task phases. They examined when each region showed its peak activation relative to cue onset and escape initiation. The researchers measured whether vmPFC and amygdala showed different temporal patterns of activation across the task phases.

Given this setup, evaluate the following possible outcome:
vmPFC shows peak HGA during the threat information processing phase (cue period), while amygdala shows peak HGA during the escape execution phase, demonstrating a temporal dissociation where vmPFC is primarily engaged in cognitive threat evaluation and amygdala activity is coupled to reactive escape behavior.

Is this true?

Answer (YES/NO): YES